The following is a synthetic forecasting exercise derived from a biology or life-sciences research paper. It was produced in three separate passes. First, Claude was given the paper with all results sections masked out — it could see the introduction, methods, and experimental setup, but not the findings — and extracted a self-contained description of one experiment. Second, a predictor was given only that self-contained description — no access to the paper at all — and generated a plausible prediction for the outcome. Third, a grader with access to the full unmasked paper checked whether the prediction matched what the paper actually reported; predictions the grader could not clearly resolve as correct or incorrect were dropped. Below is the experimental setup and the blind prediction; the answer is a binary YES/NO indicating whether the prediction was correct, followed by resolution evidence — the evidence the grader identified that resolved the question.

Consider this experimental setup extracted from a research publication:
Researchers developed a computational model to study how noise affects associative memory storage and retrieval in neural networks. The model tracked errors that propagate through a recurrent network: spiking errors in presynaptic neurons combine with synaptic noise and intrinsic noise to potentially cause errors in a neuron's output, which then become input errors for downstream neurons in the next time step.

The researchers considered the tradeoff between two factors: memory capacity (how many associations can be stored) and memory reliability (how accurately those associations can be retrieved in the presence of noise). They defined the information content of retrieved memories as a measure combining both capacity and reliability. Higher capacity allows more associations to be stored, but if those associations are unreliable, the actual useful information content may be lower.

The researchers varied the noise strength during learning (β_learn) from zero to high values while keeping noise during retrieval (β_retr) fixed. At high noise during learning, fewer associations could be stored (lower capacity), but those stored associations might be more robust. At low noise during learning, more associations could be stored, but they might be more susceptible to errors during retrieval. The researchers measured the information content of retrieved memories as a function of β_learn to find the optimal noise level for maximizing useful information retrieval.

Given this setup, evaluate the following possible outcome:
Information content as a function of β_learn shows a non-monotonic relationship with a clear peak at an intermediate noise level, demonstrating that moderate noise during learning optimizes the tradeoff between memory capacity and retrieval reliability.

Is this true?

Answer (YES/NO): YES